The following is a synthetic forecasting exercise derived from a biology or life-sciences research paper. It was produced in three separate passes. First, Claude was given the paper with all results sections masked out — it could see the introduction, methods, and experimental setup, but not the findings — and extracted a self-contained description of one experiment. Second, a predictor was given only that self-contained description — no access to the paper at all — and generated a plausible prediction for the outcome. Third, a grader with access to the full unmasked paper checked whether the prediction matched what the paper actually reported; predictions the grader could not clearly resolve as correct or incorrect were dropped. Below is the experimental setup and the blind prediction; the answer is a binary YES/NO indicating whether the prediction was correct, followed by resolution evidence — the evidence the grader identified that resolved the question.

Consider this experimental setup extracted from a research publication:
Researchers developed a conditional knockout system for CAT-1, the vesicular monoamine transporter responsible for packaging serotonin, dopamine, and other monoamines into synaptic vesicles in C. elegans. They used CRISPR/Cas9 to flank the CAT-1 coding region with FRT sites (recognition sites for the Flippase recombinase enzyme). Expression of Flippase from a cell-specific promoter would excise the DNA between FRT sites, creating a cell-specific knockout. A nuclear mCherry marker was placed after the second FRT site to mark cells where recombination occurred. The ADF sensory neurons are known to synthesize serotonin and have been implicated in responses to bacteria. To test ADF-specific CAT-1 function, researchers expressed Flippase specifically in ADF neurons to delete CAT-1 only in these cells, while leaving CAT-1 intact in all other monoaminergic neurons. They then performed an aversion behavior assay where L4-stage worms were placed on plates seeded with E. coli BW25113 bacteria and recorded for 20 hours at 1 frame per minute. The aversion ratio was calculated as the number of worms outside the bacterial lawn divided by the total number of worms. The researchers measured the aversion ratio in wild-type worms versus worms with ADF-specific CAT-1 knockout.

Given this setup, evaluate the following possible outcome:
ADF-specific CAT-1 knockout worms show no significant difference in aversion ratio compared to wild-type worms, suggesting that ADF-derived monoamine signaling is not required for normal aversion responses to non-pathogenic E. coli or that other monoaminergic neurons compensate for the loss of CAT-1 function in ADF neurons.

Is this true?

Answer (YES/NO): NO